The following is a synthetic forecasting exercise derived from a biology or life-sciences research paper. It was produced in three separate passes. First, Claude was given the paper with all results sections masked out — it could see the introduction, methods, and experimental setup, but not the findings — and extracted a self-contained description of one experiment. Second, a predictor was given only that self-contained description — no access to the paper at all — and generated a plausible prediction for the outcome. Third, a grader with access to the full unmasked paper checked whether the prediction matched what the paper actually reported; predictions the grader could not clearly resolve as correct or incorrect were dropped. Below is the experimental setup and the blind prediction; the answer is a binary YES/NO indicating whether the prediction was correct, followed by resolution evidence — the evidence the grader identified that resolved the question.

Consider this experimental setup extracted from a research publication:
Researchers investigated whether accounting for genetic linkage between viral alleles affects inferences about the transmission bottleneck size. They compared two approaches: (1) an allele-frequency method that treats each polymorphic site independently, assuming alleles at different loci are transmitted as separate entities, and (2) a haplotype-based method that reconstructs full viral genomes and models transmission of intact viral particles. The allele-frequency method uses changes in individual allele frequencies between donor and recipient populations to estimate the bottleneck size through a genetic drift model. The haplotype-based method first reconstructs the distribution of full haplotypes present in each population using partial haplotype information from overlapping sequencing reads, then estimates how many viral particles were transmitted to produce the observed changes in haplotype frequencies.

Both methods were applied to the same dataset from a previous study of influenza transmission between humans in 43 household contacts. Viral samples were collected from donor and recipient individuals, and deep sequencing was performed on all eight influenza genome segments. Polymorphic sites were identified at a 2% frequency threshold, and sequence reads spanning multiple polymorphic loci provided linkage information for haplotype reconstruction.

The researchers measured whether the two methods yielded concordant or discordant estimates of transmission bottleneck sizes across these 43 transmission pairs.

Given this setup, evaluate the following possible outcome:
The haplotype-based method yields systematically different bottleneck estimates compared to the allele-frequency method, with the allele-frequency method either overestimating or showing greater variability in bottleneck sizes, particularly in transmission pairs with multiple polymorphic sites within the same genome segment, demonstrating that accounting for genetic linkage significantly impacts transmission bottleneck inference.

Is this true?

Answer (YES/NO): NO